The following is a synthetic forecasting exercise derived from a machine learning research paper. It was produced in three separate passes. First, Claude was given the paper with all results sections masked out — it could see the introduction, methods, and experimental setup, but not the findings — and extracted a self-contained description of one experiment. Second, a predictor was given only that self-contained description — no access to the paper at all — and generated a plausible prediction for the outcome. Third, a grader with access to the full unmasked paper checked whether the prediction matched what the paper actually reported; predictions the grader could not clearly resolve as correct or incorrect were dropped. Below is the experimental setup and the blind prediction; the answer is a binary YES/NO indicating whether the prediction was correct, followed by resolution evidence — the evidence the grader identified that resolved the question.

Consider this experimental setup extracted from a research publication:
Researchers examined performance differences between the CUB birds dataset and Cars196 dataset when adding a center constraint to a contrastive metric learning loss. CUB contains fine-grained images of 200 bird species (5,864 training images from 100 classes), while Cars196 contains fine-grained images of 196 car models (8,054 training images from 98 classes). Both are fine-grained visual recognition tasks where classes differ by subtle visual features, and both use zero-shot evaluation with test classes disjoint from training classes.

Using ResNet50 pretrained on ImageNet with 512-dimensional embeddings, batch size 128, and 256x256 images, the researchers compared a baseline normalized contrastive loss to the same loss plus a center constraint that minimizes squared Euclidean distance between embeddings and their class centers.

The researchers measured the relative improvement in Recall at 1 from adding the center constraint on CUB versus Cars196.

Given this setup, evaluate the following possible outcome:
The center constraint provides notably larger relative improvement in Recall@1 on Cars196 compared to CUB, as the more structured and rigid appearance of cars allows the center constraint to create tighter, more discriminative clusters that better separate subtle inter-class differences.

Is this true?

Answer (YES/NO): YES